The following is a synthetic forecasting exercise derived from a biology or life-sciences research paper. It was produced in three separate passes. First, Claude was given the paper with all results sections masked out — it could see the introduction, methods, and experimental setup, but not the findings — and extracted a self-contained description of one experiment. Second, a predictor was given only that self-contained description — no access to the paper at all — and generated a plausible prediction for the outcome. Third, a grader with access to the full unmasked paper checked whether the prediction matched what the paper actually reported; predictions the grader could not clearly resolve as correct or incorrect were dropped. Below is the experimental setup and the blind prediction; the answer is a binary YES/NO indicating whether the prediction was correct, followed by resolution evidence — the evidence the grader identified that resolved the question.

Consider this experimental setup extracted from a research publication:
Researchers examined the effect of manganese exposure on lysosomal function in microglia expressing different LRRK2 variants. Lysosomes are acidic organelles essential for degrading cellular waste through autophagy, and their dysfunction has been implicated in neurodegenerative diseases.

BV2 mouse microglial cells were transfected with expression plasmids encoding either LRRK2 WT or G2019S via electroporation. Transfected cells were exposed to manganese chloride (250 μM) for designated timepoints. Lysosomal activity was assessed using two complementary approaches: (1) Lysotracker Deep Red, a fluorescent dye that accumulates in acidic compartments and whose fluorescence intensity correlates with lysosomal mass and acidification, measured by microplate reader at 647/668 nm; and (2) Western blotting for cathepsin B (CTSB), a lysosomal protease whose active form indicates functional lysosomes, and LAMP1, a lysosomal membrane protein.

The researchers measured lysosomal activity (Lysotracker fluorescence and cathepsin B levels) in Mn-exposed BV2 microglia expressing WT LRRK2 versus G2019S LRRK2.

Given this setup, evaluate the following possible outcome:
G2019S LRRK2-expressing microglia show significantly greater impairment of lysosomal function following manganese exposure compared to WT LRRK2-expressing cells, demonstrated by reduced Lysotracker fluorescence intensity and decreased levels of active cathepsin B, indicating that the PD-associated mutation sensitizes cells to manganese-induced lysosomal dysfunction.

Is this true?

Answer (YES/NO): NO